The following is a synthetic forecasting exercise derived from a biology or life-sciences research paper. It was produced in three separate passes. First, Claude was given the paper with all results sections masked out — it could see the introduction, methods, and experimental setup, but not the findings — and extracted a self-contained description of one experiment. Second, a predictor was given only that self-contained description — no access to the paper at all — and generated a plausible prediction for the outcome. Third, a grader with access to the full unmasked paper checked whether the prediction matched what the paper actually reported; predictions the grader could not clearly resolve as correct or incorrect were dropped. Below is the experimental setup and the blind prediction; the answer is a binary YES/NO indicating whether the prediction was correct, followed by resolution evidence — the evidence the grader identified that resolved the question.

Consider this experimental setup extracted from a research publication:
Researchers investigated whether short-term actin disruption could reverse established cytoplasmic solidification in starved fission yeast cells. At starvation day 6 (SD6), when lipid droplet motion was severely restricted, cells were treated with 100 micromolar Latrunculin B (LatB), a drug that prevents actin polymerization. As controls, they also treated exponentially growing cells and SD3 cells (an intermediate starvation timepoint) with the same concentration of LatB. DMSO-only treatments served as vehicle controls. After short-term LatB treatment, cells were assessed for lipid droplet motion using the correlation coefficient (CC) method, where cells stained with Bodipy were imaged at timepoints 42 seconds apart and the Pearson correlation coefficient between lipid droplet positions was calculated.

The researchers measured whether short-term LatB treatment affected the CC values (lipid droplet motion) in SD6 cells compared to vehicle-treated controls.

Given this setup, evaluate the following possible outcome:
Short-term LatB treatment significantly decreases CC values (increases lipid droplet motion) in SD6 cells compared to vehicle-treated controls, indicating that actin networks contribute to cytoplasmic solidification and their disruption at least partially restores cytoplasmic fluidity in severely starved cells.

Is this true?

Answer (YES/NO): NO